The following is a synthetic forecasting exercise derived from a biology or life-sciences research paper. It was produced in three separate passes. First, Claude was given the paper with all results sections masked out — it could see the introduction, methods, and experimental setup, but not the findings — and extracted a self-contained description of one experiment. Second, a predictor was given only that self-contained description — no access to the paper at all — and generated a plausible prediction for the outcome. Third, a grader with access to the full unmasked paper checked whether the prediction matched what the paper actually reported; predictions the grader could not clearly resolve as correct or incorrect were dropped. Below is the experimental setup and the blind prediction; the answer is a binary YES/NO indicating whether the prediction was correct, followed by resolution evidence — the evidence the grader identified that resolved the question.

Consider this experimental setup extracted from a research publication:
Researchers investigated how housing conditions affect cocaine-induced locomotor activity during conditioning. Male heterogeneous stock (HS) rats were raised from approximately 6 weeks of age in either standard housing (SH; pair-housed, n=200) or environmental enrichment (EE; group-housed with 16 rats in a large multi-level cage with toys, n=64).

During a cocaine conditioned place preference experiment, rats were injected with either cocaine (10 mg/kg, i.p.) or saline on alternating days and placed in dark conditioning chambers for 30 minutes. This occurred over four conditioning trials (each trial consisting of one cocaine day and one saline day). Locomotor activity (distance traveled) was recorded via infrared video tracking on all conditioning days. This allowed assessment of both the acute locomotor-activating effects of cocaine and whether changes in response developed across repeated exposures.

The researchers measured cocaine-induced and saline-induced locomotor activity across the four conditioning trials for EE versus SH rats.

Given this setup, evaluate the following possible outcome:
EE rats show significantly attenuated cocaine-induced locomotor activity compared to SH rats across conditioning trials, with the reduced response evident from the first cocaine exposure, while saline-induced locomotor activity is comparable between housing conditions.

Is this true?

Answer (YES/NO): NO